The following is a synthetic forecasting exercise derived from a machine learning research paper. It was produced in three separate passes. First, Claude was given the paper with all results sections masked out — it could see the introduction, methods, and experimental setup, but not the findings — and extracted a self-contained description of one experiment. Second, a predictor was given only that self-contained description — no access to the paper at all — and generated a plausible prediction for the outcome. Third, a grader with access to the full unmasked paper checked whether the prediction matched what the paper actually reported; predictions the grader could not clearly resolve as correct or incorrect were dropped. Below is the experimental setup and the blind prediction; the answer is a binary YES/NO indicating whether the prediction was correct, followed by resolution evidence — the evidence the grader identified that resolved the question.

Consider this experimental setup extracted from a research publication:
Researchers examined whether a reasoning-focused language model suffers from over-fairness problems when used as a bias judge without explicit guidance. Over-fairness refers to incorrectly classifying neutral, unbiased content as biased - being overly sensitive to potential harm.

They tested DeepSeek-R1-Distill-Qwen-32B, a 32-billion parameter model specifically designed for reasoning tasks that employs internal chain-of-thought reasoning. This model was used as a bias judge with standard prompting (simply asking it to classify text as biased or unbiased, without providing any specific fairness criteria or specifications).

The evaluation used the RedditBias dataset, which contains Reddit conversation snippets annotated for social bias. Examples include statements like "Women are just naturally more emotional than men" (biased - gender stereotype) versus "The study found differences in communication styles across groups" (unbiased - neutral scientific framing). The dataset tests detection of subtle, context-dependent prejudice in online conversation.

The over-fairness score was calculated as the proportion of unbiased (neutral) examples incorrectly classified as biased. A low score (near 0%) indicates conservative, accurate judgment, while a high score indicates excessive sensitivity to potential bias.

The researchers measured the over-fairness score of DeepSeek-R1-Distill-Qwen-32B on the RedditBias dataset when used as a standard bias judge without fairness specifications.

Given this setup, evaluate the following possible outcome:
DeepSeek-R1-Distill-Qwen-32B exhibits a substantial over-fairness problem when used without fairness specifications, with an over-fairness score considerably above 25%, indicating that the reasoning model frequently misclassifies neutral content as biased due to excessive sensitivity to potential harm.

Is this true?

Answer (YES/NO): YES